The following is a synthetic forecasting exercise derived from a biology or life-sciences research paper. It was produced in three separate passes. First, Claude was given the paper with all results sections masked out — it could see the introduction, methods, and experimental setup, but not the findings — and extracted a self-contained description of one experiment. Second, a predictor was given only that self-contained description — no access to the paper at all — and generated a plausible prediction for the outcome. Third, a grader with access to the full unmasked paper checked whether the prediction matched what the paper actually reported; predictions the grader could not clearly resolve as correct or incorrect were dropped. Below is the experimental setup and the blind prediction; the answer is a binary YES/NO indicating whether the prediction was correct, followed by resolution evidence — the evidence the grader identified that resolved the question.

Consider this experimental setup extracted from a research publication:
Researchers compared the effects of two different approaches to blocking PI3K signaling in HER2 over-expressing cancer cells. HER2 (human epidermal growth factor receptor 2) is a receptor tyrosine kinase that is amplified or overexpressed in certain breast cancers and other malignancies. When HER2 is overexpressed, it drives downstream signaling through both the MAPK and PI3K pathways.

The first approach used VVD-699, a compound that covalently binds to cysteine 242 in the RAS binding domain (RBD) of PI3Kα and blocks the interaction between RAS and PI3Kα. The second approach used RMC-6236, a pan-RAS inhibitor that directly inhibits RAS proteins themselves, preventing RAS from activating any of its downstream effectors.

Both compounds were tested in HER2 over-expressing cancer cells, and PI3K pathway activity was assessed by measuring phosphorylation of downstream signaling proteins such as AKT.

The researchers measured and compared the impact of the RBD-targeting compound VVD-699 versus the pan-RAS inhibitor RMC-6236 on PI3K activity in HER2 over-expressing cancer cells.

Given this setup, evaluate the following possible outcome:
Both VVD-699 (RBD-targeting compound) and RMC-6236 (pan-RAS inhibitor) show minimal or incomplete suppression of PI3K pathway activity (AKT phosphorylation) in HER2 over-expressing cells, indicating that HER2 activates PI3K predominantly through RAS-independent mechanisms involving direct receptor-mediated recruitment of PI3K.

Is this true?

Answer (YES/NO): NO